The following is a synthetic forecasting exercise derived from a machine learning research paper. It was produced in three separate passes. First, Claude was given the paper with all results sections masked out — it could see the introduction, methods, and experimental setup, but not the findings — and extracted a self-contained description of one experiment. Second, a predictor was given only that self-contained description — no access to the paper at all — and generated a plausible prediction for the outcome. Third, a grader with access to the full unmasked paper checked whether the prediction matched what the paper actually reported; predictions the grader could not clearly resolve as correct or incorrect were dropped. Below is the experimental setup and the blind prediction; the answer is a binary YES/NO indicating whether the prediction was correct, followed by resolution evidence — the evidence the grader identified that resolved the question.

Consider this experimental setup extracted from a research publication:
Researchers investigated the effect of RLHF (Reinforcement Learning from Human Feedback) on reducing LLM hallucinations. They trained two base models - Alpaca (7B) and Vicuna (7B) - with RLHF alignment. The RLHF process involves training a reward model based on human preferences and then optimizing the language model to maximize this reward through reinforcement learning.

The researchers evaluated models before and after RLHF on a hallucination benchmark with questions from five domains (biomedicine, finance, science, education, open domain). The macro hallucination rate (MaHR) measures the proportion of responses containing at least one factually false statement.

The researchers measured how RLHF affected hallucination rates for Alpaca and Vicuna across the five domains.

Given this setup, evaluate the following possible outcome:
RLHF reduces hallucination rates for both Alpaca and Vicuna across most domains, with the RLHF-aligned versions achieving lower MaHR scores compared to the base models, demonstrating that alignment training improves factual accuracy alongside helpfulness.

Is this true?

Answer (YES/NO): YES